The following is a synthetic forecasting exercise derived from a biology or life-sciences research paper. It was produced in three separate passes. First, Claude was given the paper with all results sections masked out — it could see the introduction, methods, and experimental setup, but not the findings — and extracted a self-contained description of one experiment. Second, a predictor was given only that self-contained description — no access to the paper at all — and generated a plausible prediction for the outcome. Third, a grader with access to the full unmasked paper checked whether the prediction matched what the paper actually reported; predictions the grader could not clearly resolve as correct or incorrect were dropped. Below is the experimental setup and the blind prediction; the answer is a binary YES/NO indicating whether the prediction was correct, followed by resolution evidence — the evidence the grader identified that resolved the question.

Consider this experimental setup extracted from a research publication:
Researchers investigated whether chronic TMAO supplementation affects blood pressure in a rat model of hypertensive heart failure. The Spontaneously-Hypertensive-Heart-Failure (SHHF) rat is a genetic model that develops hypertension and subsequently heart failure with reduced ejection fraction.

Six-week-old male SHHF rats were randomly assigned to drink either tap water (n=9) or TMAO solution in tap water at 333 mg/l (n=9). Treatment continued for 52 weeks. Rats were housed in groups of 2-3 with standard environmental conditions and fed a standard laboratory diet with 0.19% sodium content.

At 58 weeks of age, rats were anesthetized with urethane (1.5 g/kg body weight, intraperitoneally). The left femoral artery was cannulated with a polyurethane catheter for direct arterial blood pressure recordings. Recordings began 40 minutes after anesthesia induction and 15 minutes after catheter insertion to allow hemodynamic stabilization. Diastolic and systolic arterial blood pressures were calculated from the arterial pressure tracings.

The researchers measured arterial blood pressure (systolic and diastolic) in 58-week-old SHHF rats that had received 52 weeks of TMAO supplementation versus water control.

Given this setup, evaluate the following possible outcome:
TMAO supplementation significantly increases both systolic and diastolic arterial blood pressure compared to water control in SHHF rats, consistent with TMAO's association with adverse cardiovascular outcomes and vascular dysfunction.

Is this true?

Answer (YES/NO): NO